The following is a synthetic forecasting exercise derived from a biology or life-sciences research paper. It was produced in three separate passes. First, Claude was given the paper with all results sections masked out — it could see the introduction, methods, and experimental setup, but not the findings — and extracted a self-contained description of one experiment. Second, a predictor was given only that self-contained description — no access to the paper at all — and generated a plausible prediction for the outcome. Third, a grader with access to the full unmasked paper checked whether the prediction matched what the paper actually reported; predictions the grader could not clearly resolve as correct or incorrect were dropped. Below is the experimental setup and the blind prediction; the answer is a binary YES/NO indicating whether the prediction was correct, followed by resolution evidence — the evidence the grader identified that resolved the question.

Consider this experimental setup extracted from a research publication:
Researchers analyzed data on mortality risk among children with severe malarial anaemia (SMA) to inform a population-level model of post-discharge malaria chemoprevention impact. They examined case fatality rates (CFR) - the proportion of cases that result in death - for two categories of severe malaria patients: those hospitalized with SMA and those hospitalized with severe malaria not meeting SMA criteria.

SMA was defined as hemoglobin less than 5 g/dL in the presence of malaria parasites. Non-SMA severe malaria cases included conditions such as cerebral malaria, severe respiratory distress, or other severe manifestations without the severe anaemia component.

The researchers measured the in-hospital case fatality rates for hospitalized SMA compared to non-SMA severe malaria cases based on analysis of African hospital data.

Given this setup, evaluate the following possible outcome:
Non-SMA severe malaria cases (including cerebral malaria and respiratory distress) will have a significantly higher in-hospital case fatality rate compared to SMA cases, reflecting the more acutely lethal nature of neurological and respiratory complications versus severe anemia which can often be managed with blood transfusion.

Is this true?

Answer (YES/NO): NO